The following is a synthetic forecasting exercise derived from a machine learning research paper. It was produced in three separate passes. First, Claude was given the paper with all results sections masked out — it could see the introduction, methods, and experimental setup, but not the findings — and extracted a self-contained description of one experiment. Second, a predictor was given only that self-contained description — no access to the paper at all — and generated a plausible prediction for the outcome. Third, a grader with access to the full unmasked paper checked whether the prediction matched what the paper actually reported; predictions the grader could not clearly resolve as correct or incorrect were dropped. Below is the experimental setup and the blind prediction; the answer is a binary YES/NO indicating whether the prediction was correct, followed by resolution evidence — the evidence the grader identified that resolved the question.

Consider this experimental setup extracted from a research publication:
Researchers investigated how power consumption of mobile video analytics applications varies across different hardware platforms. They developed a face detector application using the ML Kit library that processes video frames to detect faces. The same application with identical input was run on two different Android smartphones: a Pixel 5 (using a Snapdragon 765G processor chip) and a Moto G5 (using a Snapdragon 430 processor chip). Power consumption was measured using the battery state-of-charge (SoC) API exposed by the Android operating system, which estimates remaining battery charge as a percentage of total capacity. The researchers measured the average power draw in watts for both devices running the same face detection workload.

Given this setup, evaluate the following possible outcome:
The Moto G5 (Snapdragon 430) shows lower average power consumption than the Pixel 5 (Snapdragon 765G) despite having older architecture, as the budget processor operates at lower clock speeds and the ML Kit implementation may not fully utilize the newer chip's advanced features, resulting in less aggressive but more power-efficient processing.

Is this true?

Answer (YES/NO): NO